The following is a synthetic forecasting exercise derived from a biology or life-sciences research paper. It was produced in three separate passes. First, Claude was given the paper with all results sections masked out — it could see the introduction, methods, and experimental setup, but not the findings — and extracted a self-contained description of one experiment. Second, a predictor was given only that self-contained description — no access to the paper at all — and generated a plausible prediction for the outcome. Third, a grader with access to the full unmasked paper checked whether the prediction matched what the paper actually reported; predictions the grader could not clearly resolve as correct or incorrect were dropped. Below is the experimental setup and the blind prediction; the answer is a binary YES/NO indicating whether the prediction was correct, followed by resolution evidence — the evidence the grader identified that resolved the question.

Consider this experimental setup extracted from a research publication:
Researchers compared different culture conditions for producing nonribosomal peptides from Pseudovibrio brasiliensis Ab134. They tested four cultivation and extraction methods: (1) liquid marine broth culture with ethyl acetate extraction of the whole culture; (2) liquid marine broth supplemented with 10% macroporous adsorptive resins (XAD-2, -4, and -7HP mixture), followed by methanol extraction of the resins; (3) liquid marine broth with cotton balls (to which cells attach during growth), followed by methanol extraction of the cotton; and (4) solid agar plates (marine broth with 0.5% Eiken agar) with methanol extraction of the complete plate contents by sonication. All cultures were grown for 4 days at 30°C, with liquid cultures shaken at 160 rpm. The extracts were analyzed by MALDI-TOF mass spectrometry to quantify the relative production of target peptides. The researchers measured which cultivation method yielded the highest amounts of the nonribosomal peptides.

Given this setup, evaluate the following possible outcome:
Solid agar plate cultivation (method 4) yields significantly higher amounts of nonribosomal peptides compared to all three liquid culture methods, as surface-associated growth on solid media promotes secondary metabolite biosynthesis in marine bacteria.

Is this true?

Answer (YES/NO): YES